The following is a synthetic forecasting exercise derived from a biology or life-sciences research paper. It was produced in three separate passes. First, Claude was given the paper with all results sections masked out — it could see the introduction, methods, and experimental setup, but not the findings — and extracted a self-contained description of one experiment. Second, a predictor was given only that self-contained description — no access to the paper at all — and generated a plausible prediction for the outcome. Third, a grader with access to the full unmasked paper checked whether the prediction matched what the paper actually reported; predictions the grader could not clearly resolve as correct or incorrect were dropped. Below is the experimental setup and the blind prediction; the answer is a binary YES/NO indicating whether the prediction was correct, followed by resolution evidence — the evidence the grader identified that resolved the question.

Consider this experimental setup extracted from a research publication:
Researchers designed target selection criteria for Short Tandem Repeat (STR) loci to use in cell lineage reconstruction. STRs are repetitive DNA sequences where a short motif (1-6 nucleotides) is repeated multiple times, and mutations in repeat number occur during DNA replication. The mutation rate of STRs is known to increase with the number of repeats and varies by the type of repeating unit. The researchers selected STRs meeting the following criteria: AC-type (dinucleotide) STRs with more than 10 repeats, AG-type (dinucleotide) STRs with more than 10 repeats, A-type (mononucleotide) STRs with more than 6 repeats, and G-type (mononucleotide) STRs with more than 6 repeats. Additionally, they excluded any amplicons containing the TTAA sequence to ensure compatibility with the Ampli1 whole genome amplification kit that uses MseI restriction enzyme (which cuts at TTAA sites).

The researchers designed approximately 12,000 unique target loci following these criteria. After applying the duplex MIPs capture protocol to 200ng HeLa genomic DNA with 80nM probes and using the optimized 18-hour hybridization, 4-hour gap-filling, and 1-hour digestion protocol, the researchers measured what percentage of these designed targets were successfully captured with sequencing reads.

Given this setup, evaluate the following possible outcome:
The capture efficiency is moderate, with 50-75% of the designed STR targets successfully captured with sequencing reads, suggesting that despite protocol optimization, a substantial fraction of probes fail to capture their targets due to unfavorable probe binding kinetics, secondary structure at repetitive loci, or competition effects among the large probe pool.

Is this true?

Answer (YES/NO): NO